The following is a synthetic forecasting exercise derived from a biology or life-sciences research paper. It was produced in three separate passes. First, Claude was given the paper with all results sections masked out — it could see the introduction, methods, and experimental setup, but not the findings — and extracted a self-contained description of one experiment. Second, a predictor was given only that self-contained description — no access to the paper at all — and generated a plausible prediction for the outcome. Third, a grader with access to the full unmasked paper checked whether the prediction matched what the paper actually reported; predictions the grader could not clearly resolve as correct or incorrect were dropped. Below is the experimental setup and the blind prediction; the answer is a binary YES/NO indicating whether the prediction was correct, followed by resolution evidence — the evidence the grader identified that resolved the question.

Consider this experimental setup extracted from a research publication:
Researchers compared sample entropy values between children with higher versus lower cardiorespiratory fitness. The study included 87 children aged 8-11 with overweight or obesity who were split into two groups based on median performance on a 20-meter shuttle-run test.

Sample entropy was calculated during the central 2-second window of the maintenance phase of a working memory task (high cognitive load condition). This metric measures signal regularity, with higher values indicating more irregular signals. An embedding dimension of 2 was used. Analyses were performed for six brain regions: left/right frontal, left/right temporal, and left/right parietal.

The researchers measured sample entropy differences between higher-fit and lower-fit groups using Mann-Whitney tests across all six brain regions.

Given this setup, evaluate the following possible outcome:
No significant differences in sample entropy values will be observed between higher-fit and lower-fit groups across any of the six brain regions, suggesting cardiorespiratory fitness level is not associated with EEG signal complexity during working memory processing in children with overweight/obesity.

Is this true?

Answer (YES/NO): NO